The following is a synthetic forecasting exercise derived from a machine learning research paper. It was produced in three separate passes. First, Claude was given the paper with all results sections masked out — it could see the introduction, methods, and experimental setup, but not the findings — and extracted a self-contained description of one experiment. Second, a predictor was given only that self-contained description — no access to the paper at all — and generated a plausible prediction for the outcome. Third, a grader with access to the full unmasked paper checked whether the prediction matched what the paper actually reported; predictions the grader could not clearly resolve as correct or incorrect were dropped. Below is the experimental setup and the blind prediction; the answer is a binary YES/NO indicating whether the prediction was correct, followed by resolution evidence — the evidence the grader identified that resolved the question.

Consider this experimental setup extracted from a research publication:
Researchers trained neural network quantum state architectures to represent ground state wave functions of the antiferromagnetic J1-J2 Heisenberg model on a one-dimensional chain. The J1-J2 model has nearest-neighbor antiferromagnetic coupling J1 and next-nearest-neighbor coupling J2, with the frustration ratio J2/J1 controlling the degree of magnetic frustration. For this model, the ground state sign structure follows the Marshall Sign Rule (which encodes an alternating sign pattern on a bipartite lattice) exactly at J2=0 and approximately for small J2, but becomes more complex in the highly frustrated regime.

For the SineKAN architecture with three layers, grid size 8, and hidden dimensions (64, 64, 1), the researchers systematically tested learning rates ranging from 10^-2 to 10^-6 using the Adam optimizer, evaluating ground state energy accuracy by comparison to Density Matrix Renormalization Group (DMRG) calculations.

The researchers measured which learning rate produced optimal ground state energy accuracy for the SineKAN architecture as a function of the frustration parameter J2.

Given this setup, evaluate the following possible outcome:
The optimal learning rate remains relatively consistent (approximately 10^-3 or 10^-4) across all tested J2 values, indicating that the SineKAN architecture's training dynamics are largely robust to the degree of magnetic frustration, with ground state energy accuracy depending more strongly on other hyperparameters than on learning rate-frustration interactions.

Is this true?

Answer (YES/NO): NO